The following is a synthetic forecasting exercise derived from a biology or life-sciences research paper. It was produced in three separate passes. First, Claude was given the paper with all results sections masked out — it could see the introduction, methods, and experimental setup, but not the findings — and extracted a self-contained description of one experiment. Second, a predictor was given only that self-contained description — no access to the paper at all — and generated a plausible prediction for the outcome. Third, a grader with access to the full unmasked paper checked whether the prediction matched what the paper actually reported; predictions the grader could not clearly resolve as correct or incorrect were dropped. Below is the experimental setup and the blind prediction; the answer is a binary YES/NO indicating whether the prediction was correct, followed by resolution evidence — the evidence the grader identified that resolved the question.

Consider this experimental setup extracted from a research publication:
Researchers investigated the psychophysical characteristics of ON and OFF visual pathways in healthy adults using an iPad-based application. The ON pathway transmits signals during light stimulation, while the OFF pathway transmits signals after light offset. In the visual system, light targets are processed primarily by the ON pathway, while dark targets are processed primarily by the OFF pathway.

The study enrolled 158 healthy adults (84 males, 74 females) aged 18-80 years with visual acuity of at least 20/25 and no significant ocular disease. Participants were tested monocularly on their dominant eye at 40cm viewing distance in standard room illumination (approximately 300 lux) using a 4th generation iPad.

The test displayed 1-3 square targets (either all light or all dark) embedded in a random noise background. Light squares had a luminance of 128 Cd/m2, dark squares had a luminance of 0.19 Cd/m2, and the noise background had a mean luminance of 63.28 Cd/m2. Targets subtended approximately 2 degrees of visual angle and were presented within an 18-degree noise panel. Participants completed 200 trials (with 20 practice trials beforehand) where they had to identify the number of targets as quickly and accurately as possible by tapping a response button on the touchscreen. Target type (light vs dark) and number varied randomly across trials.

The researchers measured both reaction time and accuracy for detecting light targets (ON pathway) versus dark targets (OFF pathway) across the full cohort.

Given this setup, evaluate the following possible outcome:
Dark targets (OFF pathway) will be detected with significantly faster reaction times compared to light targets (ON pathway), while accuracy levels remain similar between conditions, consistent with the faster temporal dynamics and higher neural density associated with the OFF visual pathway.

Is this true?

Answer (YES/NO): NO